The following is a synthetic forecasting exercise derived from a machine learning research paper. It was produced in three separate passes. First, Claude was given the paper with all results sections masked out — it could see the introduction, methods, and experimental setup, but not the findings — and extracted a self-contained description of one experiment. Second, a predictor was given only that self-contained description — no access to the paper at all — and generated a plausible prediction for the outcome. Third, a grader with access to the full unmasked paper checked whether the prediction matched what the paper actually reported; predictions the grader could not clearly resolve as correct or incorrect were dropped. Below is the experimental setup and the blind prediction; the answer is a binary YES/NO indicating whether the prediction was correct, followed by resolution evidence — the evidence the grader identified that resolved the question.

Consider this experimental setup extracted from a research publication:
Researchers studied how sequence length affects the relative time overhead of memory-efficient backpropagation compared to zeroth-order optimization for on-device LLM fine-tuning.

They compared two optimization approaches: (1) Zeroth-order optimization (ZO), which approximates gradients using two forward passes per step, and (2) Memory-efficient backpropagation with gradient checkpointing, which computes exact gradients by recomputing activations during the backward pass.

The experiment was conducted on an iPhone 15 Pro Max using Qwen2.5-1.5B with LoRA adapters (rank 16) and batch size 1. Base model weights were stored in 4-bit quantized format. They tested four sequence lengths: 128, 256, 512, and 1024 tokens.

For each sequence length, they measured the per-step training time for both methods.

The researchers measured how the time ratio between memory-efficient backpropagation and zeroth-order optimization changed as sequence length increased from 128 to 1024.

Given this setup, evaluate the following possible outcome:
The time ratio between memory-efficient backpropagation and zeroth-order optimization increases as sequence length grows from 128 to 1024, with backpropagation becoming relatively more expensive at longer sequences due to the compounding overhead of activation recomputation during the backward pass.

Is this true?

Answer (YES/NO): YES